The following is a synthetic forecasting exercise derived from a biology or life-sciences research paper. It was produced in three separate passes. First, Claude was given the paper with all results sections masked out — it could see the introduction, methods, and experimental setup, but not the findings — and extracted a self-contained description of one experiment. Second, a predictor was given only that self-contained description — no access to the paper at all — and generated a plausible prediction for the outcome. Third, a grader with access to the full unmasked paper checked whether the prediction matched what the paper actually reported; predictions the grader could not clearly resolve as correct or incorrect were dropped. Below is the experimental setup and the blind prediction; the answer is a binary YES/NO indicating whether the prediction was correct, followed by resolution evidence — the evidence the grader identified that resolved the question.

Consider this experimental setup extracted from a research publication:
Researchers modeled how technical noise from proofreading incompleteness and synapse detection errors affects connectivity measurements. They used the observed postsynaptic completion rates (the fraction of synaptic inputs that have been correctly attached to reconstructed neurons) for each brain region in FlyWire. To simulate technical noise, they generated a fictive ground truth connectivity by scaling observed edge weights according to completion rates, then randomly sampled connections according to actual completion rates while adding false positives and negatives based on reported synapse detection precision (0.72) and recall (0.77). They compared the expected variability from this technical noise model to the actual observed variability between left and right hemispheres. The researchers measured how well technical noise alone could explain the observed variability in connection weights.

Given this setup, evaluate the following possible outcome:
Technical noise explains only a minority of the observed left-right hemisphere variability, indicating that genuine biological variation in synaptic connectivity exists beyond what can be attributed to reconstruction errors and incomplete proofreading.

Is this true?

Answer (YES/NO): NO